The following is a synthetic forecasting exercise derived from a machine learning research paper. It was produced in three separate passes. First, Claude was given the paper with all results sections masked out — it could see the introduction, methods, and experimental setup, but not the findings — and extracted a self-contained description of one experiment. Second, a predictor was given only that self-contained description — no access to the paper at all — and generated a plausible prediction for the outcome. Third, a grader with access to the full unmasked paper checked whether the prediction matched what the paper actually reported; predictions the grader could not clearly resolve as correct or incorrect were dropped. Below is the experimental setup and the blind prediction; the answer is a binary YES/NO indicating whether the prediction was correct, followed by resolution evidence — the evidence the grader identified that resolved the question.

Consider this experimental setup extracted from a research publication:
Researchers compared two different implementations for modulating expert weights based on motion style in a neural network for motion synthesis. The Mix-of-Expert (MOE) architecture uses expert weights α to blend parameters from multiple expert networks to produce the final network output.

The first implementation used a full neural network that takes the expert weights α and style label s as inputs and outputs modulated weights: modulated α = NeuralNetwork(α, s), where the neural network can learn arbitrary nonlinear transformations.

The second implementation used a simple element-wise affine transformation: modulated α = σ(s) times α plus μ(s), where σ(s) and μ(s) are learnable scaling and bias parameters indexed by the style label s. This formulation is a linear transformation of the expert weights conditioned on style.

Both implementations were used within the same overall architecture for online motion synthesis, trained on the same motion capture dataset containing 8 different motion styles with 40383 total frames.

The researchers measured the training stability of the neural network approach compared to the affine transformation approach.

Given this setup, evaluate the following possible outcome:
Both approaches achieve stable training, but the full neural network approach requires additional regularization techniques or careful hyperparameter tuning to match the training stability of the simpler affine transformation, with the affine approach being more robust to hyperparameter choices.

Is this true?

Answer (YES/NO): NO